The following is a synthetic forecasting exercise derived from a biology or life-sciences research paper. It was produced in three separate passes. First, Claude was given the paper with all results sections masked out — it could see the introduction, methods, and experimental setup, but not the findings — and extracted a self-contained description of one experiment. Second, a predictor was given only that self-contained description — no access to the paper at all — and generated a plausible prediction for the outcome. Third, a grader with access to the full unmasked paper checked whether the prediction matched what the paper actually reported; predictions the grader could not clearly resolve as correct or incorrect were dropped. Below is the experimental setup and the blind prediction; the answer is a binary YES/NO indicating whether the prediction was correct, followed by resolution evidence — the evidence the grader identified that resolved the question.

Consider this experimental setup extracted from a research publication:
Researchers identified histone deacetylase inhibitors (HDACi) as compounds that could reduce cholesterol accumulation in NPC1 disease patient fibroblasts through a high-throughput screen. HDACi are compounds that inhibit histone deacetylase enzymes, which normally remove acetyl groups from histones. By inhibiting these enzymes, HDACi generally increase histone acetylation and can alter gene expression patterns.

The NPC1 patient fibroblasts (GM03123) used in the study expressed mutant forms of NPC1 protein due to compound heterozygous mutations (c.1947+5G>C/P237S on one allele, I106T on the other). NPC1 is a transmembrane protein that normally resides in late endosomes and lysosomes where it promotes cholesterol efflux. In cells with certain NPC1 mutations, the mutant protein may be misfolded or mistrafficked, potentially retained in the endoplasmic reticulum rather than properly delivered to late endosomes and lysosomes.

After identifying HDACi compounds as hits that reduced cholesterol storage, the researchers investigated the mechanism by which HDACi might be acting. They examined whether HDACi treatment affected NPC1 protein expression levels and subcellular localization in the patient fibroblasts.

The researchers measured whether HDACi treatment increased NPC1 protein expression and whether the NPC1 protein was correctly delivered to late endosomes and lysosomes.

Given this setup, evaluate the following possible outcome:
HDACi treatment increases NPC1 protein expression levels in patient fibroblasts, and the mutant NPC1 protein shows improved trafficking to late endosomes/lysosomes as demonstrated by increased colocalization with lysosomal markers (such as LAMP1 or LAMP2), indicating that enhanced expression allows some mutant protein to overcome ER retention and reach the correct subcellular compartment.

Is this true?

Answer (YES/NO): YES